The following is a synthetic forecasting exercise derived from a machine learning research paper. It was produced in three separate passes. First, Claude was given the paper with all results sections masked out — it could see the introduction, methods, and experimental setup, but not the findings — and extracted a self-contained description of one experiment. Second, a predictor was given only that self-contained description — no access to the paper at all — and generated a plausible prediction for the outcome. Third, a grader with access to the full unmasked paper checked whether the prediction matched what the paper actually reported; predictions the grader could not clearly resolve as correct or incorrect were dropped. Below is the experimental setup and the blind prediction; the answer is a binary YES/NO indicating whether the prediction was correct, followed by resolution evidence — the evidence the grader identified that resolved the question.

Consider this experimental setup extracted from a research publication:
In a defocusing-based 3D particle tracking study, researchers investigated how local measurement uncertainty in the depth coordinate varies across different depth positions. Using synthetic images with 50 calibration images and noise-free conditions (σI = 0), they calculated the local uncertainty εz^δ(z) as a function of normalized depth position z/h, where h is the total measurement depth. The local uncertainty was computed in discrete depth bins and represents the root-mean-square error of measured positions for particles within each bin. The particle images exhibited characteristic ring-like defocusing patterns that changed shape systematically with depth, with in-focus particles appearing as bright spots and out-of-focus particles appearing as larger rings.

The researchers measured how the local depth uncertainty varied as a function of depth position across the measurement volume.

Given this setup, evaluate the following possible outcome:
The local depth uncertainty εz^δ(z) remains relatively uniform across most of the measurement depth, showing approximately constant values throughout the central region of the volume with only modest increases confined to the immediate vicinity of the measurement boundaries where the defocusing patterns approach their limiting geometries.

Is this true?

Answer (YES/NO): NO